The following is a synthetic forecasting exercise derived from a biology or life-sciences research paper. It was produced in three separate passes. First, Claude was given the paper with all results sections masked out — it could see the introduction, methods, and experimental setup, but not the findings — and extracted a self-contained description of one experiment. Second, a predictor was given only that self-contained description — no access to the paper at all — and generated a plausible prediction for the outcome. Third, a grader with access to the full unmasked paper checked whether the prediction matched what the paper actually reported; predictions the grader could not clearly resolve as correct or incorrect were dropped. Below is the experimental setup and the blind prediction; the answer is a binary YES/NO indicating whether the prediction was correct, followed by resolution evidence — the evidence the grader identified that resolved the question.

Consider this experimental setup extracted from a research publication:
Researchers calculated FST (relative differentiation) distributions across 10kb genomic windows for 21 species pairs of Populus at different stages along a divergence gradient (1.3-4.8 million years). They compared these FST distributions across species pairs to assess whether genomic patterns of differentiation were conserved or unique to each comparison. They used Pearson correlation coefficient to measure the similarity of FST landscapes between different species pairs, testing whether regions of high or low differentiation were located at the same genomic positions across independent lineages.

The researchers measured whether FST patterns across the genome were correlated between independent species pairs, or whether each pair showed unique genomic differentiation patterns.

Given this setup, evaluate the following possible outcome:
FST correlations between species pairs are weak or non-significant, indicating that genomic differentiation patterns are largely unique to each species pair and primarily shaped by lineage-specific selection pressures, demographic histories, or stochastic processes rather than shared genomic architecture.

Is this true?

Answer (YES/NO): NO